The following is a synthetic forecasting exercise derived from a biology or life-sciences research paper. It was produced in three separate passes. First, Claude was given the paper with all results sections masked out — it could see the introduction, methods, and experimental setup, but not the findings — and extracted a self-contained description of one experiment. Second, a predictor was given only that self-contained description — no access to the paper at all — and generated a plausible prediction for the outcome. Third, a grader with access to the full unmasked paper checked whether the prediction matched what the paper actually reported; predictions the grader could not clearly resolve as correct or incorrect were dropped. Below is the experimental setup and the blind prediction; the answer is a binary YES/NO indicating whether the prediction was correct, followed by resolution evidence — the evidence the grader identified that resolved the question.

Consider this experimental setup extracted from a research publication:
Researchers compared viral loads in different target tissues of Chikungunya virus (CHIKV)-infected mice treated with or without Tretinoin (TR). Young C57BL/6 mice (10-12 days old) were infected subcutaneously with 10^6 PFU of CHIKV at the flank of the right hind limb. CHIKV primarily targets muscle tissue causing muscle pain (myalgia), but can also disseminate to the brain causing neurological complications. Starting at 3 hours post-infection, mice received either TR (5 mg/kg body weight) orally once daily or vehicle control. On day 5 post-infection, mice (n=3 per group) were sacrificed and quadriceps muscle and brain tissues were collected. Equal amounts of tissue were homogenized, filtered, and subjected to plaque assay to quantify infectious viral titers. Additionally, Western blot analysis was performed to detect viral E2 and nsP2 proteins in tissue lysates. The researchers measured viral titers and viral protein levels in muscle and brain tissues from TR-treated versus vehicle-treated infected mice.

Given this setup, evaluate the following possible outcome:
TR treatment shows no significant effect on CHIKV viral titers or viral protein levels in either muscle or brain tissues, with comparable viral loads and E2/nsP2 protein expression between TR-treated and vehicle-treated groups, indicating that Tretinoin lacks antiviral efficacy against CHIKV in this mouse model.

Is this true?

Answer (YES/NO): NO